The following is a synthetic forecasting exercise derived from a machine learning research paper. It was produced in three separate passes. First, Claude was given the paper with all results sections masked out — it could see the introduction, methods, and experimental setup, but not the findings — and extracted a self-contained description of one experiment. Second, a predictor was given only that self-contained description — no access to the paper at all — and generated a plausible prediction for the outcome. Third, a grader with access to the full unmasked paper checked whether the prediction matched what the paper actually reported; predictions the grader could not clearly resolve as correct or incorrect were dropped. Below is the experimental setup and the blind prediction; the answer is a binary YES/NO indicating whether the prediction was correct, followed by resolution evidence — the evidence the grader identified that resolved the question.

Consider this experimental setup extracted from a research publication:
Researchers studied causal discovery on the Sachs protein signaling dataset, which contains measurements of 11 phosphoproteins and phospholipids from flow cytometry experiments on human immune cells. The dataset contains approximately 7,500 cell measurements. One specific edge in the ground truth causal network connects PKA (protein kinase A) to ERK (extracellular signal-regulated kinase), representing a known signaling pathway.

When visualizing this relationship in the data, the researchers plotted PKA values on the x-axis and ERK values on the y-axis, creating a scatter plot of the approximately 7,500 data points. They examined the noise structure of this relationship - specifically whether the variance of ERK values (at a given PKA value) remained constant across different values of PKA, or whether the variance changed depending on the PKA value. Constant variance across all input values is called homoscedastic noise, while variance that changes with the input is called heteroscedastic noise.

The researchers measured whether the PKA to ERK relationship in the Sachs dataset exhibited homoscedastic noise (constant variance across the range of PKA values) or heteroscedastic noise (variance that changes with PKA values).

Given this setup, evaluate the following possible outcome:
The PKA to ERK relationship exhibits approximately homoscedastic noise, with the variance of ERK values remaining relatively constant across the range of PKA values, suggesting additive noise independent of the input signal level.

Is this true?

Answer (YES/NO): NO